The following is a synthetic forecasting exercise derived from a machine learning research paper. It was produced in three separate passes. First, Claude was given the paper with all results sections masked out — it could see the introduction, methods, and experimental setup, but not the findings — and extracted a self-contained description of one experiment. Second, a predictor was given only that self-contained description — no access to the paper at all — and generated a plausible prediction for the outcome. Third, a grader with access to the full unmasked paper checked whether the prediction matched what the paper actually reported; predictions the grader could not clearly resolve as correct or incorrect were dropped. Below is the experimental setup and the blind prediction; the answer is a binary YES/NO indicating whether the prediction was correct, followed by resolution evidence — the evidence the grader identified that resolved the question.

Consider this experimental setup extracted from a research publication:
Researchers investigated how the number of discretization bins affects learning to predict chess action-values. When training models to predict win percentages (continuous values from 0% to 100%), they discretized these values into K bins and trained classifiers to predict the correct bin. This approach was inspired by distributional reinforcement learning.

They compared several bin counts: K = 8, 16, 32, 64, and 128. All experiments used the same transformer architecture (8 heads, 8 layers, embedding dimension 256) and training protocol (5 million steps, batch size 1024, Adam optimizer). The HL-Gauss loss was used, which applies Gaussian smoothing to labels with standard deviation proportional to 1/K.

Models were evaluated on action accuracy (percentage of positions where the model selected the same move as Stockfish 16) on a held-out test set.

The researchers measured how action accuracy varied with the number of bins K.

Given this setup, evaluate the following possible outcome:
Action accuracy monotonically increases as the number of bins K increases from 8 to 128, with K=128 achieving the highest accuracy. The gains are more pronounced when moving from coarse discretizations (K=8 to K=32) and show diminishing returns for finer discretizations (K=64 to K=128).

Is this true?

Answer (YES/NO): NO